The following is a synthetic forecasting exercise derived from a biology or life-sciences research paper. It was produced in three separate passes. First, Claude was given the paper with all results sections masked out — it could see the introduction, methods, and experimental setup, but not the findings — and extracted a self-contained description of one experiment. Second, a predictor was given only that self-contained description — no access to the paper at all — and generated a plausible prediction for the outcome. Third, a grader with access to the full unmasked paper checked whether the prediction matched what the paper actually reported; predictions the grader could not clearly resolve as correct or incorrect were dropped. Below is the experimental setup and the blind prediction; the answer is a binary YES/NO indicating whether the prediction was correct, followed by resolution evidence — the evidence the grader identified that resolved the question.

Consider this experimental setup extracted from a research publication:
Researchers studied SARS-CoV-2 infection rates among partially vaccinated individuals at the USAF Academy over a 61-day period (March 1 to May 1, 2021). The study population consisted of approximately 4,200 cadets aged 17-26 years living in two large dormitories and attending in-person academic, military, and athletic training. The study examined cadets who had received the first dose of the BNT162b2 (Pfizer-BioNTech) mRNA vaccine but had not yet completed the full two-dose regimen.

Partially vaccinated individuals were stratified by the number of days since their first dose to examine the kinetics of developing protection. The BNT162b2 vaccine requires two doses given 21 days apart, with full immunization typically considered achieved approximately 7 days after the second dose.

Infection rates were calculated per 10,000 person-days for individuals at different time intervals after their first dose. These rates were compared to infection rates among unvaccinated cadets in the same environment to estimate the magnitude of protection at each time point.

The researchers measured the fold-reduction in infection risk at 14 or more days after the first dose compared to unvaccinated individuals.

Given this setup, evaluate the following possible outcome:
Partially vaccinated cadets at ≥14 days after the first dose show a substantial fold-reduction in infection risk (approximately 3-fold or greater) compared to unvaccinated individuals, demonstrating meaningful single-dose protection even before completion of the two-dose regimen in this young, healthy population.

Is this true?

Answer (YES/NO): YES